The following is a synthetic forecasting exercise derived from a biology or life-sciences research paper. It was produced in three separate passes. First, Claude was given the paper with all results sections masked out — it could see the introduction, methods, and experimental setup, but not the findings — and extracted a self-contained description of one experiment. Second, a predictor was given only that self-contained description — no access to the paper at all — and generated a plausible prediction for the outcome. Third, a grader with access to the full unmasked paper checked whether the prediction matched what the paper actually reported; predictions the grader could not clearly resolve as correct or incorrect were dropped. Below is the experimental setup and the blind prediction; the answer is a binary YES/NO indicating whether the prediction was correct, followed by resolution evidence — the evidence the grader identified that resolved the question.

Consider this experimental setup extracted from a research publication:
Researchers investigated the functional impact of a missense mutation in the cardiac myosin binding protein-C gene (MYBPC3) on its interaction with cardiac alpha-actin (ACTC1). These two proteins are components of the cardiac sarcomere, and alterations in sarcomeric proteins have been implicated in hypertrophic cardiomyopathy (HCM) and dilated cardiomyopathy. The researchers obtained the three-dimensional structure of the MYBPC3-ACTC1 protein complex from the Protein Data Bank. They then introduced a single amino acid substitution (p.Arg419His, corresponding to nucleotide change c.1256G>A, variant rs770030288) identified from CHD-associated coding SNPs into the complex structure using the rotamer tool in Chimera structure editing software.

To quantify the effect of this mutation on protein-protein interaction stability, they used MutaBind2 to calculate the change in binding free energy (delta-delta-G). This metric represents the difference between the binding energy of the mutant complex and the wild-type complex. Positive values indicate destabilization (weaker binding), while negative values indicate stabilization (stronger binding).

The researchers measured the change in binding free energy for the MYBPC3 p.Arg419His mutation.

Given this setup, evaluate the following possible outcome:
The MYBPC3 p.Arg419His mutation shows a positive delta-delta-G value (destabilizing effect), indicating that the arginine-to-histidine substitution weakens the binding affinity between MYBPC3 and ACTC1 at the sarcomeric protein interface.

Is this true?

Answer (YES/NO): YES